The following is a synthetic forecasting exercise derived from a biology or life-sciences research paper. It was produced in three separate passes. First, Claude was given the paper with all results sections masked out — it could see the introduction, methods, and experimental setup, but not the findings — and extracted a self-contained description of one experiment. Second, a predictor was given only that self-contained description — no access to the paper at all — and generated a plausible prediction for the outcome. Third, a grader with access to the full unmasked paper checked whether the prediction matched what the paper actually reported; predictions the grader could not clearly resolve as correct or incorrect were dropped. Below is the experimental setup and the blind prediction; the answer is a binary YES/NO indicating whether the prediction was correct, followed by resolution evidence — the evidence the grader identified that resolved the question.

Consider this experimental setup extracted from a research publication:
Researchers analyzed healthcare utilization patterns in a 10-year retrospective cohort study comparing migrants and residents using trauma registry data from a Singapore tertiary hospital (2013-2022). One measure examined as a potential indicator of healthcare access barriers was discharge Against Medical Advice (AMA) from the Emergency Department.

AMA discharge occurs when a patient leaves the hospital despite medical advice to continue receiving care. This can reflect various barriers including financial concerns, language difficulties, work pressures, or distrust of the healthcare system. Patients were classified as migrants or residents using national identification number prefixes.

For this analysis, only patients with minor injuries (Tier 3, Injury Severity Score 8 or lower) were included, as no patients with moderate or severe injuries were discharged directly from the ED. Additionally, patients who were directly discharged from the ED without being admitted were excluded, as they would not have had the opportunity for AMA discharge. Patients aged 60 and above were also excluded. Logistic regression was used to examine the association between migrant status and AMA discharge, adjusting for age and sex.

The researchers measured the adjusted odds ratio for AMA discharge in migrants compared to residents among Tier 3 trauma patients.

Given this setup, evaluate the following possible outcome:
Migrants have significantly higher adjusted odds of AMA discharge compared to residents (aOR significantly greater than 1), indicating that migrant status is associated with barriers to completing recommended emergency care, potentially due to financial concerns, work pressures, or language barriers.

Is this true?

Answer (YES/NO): YES